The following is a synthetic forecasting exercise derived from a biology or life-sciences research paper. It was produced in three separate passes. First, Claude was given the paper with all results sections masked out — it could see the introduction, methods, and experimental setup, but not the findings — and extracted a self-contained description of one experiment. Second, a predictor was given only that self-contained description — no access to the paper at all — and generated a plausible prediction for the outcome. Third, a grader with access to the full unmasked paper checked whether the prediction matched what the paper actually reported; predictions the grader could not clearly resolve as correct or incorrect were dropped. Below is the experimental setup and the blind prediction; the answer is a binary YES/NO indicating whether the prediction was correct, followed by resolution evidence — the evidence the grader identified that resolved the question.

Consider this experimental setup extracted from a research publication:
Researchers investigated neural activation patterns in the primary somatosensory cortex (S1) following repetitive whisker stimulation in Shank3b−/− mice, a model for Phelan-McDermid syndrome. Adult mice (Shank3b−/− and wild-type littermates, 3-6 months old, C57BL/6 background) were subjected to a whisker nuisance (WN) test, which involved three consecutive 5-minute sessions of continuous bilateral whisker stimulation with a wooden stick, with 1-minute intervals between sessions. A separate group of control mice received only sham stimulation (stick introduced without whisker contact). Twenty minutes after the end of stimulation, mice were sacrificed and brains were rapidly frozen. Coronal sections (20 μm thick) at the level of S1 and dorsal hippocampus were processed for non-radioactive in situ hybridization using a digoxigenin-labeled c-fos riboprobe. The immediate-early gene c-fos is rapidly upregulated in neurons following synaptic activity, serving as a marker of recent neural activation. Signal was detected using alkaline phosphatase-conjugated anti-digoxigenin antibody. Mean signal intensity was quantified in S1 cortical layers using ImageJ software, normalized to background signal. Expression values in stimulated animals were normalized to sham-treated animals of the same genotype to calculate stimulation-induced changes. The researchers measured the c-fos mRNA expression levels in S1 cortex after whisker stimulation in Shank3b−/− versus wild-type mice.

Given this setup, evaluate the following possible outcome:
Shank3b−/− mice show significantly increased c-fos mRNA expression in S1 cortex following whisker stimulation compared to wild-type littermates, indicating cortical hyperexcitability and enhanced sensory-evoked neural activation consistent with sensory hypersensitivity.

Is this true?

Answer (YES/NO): NO